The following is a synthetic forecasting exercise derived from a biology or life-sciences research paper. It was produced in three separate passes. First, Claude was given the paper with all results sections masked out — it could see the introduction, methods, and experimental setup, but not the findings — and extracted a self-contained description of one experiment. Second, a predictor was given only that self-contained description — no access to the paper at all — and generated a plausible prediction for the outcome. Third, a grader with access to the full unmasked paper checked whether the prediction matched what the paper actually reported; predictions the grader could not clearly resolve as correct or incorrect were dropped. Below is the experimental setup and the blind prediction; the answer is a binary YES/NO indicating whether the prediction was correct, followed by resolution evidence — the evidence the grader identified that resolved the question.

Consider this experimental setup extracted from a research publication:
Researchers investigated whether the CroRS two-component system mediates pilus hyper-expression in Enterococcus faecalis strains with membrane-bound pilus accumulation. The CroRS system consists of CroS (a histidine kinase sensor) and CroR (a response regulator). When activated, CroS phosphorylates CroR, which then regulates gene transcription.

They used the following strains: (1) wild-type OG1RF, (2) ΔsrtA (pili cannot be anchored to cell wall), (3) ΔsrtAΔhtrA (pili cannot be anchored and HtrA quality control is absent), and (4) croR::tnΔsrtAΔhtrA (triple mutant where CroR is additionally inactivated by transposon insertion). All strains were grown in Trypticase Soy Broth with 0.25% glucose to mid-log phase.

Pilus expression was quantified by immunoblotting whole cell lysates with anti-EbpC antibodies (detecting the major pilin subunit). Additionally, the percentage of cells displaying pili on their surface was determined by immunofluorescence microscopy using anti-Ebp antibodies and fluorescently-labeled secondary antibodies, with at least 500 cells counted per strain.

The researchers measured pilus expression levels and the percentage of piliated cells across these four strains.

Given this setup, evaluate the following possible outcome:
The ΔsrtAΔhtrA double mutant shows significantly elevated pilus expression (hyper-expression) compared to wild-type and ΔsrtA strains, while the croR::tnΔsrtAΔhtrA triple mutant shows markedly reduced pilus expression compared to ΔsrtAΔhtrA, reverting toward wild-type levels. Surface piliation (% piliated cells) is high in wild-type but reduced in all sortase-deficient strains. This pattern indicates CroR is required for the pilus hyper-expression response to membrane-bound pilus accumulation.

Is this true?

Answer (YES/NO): NO